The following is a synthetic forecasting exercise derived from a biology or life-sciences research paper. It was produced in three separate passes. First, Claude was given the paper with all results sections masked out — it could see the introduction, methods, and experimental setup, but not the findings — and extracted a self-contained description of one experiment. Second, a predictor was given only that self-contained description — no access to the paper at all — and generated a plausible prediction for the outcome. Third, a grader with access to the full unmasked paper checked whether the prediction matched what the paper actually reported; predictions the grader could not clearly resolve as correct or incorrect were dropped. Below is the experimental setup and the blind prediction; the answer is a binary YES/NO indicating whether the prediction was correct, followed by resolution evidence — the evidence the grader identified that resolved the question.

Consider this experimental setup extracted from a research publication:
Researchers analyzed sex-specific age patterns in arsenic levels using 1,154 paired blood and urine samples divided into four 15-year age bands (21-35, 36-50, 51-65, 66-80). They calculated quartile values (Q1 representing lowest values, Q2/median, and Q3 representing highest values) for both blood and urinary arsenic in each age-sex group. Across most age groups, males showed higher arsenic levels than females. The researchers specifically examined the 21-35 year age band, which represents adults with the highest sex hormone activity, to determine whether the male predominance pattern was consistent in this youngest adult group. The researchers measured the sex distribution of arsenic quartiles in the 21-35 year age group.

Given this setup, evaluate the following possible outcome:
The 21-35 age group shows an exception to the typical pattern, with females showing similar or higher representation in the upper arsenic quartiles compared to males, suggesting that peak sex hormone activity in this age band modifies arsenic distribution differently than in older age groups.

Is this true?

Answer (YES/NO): YES